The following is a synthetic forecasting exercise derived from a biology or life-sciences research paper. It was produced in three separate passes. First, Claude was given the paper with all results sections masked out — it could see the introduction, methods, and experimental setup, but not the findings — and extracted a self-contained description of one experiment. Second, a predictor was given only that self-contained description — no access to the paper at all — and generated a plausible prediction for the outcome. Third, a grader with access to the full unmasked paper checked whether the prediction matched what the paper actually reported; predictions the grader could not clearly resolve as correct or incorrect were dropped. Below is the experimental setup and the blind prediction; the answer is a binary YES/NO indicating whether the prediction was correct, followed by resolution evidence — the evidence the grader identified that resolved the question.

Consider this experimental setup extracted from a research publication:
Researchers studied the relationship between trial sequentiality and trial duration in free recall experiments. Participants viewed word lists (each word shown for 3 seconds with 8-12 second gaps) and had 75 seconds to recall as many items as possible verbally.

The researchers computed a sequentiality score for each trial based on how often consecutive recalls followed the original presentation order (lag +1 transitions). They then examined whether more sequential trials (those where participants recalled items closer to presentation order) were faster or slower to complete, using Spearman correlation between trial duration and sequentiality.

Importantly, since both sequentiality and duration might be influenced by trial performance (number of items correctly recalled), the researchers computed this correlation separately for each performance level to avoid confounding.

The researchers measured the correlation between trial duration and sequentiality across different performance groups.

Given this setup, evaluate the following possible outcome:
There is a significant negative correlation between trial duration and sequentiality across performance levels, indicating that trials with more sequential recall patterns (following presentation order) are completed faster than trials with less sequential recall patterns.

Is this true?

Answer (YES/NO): NO